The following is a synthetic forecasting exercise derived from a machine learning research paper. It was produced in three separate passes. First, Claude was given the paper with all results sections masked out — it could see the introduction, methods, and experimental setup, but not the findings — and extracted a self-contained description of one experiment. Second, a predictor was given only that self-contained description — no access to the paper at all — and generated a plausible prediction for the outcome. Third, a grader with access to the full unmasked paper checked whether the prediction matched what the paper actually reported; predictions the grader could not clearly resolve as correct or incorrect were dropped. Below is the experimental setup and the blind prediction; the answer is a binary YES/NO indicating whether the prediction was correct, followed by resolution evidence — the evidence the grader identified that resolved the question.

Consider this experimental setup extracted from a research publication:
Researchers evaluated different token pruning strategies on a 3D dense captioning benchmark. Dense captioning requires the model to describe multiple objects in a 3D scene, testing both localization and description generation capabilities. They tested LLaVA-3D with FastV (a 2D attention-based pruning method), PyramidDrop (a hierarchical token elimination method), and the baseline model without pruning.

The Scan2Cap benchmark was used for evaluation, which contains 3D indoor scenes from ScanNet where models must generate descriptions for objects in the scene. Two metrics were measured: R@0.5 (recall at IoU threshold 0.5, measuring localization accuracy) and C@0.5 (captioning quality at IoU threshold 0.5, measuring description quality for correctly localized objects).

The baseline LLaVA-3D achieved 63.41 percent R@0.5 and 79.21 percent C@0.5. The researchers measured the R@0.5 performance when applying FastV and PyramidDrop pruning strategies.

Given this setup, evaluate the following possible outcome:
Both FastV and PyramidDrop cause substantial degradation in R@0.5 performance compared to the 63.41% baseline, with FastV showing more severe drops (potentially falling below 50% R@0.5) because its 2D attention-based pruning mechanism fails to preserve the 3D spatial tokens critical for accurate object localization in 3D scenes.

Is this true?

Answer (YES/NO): NO